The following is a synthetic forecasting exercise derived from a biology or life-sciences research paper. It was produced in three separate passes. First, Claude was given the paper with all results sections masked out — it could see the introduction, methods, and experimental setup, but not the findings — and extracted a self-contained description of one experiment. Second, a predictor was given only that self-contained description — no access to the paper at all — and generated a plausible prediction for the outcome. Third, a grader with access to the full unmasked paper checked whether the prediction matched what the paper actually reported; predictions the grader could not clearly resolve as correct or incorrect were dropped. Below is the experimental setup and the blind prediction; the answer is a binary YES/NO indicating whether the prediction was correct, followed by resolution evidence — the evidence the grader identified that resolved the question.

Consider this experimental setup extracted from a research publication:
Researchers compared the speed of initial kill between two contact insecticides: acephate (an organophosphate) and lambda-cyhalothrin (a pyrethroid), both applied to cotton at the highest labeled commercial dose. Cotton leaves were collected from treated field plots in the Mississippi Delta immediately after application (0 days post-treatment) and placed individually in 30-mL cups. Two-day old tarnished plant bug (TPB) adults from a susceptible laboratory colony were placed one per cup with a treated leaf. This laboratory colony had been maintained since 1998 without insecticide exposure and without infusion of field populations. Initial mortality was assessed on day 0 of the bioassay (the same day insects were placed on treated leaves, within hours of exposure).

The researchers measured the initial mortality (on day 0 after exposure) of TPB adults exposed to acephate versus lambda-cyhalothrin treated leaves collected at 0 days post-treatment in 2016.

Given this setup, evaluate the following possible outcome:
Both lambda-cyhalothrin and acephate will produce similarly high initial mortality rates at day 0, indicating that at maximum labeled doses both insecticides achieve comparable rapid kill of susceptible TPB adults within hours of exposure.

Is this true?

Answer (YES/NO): NO